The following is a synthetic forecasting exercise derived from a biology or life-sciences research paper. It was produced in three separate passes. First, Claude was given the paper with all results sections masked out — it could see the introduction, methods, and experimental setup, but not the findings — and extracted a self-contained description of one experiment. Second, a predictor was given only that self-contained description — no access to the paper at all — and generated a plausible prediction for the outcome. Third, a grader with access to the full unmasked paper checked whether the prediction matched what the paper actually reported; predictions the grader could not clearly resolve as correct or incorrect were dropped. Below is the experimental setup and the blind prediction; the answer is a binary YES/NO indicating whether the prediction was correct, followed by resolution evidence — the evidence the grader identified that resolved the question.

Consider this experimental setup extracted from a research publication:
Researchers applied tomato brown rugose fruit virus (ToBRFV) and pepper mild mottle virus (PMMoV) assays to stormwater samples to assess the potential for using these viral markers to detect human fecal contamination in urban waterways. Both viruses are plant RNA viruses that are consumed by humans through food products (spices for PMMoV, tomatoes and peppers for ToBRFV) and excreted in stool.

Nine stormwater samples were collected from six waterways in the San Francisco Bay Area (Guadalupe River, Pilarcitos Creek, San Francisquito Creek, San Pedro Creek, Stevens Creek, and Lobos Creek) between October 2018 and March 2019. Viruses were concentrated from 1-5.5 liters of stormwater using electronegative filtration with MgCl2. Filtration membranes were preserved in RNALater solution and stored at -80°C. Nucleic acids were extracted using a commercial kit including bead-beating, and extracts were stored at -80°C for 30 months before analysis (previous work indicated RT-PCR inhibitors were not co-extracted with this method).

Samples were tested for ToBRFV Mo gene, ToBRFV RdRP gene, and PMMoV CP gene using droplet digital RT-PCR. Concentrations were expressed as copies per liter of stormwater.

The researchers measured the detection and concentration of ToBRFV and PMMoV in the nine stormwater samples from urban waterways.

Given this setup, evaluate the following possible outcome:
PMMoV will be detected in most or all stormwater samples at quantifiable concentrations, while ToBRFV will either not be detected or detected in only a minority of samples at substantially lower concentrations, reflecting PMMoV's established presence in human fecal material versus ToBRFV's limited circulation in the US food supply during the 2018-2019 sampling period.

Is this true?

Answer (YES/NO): NO